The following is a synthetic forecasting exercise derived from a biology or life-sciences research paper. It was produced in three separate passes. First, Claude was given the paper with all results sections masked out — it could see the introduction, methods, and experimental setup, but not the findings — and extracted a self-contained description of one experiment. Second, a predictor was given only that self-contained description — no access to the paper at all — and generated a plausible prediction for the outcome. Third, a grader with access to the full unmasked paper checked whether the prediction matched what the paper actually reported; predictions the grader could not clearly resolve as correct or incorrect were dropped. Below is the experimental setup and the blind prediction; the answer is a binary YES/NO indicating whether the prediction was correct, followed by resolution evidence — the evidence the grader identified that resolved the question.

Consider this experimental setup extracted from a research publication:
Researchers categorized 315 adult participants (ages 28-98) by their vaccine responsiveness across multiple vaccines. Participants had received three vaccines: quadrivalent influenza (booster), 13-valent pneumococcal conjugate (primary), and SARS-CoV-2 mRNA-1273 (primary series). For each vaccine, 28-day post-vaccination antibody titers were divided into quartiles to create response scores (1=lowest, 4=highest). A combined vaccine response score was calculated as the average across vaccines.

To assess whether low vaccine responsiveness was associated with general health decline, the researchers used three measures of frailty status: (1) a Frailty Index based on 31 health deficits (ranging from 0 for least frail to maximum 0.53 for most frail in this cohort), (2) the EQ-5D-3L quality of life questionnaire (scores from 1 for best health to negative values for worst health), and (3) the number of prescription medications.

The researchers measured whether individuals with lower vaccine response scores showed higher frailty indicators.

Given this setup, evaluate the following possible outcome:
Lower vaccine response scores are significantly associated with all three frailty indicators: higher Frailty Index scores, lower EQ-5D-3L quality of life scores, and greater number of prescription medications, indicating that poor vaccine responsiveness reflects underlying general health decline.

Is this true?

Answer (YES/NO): NO